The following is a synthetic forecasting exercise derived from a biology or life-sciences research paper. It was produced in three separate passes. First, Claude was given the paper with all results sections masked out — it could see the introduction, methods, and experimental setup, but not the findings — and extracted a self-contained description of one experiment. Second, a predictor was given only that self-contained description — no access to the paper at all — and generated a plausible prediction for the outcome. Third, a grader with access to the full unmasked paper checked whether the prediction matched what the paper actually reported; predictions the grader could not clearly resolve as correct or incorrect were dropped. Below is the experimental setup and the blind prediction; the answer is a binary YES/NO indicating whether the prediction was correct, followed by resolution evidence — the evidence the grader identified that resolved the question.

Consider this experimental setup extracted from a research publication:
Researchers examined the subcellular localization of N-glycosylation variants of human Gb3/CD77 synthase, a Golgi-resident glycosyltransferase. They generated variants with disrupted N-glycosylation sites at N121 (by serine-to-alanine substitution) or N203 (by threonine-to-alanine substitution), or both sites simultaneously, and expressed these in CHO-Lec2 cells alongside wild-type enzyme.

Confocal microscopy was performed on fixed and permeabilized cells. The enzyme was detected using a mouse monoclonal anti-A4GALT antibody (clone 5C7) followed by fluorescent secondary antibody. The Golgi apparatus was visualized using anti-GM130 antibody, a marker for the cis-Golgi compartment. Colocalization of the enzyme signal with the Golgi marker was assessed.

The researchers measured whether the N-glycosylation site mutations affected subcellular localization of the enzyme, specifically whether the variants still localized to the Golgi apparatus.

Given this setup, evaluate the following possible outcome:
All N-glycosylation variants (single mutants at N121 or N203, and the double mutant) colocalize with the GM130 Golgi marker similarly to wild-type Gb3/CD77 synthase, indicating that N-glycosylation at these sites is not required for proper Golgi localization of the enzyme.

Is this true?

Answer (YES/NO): NO